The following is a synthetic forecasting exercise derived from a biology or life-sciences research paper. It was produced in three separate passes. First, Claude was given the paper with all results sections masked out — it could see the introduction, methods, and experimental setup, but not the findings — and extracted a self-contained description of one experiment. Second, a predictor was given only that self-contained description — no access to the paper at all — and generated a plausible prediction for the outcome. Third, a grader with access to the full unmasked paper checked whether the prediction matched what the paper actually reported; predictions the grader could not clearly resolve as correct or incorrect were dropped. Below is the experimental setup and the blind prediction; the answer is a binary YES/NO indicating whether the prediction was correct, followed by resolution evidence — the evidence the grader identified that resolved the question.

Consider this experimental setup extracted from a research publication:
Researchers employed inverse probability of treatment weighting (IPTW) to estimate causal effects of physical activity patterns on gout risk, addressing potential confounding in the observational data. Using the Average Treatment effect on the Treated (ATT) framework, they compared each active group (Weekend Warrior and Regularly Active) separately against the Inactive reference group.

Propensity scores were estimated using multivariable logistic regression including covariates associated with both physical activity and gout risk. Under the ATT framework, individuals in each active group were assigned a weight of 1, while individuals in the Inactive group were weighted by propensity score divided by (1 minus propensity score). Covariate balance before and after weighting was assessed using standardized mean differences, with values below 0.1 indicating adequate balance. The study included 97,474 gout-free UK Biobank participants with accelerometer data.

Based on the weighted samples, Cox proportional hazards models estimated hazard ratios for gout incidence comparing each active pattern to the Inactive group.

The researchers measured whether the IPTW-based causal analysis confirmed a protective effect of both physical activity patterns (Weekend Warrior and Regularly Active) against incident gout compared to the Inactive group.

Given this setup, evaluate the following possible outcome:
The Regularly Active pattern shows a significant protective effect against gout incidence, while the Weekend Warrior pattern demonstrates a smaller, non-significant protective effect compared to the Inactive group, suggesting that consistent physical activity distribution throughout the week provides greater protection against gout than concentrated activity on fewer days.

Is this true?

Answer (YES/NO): NO